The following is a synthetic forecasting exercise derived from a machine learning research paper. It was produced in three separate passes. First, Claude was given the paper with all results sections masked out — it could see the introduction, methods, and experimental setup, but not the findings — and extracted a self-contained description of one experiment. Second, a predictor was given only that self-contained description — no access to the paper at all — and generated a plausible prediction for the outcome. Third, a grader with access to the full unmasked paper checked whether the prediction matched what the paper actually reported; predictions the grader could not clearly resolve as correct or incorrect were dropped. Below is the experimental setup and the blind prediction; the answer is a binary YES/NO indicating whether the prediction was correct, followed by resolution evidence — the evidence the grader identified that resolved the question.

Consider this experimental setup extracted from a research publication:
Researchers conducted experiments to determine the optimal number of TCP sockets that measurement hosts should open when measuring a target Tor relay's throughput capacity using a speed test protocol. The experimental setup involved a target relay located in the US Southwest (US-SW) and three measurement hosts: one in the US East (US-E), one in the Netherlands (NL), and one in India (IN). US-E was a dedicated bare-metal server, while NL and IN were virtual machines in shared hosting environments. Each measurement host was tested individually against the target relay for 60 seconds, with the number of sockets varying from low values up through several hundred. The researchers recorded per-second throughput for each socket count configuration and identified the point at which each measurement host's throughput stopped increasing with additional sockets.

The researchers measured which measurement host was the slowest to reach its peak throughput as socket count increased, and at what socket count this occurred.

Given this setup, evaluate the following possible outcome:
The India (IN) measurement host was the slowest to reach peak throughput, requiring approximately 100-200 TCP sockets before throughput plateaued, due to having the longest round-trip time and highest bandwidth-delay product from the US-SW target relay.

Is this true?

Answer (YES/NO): YES